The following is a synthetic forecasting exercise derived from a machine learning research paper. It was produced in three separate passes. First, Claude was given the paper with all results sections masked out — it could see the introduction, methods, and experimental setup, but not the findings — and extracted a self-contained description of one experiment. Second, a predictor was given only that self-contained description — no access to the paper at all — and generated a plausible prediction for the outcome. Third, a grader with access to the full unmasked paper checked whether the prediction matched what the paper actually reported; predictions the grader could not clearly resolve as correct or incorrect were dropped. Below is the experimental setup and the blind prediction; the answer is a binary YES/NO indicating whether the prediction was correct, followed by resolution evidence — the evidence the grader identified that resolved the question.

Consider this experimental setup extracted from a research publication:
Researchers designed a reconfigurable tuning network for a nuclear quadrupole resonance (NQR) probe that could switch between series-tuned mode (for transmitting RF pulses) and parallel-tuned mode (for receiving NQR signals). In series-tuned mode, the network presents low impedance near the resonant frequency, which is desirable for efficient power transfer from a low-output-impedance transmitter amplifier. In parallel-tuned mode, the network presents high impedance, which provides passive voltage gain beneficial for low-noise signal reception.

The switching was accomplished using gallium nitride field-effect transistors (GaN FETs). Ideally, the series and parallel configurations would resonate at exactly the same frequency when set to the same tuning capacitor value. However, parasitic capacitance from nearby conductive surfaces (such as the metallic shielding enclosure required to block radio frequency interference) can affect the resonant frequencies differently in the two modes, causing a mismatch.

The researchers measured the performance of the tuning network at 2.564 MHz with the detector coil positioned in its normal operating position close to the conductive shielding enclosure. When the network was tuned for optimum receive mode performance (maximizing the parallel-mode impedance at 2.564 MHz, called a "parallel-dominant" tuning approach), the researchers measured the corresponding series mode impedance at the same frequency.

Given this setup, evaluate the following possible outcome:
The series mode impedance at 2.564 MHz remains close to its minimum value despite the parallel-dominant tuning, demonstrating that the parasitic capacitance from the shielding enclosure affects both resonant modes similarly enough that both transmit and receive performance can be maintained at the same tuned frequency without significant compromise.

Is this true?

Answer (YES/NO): NO